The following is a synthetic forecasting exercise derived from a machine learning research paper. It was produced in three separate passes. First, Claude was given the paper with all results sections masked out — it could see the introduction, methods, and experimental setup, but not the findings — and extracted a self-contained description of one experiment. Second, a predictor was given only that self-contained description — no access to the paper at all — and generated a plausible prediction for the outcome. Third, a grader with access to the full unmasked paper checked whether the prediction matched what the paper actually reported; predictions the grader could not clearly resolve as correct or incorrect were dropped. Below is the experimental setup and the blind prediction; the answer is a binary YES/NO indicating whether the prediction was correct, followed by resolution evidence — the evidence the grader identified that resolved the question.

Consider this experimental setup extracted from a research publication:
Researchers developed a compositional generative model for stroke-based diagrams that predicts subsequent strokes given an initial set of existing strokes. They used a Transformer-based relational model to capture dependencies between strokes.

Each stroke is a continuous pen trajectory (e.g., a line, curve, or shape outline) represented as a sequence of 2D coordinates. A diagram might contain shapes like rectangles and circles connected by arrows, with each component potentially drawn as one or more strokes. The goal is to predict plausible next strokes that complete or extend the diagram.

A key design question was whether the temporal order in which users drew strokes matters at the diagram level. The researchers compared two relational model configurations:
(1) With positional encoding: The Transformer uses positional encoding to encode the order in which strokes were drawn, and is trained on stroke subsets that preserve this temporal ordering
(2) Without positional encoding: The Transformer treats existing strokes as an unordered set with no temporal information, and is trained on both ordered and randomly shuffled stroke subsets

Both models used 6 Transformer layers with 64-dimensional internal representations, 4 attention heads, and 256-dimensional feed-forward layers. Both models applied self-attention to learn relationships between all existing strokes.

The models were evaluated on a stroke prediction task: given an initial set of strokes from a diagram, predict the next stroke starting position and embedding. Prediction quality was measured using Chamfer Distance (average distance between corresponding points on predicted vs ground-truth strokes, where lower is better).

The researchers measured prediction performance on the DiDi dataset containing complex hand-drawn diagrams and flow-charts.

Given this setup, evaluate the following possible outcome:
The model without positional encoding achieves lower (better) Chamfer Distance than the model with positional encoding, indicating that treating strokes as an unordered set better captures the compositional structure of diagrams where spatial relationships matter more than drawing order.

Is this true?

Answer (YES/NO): YES